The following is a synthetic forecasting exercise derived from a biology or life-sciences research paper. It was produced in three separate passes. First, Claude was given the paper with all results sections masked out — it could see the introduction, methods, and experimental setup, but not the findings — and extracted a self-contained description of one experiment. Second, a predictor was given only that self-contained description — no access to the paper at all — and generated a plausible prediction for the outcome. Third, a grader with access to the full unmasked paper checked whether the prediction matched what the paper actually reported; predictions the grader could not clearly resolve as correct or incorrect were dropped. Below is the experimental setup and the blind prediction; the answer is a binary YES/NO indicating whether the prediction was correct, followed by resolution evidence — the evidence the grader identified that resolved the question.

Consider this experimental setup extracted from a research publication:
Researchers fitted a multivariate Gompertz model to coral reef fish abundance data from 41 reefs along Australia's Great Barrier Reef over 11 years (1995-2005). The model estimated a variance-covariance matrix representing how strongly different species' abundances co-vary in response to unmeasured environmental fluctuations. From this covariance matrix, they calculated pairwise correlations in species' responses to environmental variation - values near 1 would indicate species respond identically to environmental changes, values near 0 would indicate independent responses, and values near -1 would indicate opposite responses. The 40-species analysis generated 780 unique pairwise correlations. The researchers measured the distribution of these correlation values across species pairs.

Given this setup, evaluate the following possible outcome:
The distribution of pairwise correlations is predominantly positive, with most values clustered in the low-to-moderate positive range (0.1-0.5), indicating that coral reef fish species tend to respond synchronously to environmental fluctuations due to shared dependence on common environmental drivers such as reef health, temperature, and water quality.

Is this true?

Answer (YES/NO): NO